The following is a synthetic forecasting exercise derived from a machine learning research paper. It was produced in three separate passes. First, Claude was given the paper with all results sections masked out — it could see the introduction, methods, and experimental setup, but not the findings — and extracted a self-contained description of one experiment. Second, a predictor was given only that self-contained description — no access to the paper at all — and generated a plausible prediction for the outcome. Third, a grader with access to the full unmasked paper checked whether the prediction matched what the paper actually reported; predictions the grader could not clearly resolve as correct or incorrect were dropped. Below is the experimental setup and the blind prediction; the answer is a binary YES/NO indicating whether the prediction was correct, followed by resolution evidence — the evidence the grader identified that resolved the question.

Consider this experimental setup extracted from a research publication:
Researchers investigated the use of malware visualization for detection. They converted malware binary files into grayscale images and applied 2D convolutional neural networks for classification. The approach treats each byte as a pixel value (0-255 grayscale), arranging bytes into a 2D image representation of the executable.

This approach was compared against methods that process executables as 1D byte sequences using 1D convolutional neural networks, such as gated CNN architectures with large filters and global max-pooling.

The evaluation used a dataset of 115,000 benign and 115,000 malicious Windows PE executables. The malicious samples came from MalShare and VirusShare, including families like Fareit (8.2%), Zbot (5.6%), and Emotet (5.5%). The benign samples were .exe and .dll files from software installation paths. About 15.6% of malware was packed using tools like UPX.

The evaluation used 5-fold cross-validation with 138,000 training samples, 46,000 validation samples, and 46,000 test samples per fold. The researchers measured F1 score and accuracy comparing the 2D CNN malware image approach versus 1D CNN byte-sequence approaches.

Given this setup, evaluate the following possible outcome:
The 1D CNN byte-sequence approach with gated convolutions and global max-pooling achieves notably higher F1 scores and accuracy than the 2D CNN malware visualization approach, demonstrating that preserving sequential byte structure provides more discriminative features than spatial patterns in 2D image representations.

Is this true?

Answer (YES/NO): YES